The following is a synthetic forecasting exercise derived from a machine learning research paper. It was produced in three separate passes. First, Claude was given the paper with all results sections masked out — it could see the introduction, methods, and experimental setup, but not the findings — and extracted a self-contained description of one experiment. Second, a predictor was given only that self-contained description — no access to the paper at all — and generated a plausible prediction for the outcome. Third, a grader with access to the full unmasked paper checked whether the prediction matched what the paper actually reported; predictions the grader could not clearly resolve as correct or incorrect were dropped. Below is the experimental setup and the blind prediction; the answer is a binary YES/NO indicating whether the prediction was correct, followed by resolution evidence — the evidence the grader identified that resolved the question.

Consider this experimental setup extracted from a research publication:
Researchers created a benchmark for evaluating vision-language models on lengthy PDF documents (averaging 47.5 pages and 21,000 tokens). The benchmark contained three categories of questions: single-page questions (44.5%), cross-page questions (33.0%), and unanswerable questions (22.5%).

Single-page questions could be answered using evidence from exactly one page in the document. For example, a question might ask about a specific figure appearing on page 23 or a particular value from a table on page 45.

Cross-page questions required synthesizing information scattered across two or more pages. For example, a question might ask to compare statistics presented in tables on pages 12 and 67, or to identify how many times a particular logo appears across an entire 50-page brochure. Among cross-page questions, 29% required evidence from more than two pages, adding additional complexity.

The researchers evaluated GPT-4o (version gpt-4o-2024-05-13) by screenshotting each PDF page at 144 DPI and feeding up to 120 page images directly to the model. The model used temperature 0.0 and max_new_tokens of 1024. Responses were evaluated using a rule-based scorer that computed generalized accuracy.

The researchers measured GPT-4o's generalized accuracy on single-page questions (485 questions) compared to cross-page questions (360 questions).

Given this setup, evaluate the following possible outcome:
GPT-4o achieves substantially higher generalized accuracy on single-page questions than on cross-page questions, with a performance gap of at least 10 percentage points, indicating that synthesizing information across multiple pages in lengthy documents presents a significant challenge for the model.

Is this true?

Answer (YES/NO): YES